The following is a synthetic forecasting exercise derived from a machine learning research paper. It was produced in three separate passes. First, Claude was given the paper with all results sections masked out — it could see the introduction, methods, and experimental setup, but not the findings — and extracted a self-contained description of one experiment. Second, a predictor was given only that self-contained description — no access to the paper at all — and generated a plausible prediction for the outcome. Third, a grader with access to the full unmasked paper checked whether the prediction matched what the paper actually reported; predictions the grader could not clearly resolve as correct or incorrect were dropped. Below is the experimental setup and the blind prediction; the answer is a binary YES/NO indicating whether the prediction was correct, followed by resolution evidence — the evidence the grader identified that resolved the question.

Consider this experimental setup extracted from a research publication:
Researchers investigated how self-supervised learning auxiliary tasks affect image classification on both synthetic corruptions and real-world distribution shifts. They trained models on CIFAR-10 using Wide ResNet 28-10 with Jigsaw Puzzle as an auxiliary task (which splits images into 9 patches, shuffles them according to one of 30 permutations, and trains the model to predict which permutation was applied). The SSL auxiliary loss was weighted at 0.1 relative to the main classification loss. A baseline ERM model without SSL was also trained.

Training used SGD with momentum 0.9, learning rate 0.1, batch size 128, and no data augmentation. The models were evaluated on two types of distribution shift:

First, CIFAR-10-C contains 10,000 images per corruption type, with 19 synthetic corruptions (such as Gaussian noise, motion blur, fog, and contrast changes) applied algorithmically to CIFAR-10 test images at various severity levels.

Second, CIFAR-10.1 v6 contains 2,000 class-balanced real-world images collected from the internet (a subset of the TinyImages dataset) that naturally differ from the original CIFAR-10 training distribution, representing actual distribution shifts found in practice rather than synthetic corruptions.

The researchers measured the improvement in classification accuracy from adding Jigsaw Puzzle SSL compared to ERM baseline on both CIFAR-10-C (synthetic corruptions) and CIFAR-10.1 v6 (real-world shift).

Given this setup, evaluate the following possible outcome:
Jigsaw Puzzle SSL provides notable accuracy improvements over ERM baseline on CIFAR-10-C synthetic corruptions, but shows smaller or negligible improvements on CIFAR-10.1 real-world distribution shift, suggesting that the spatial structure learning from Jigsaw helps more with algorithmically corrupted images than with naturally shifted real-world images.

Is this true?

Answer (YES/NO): NO